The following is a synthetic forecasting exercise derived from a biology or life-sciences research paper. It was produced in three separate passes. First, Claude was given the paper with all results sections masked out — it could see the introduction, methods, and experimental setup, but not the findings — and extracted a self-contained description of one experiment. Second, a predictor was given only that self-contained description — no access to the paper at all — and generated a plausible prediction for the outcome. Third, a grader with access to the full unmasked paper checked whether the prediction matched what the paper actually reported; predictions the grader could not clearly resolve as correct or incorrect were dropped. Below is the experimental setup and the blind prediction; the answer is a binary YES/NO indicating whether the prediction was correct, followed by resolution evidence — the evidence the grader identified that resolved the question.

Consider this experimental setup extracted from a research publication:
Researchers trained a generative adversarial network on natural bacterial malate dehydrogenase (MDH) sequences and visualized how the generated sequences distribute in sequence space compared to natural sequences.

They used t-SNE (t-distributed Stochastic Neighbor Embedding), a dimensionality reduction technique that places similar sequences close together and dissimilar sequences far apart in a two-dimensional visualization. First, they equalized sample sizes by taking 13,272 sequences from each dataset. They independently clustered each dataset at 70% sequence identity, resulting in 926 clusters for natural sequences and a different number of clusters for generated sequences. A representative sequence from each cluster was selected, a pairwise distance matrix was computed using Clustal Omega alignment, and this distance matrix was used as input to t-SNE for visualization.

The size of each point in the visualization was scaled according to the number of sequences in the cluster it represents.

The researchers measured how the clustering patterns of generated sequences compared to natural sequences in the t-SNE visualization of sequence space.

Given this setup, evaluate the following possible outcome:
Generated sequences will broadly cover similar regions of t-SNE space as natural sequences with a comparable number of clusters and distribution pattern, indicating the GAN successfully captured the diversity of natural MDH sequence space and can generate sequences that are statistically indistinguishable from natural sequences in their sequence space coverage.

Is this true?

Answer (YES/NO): NO